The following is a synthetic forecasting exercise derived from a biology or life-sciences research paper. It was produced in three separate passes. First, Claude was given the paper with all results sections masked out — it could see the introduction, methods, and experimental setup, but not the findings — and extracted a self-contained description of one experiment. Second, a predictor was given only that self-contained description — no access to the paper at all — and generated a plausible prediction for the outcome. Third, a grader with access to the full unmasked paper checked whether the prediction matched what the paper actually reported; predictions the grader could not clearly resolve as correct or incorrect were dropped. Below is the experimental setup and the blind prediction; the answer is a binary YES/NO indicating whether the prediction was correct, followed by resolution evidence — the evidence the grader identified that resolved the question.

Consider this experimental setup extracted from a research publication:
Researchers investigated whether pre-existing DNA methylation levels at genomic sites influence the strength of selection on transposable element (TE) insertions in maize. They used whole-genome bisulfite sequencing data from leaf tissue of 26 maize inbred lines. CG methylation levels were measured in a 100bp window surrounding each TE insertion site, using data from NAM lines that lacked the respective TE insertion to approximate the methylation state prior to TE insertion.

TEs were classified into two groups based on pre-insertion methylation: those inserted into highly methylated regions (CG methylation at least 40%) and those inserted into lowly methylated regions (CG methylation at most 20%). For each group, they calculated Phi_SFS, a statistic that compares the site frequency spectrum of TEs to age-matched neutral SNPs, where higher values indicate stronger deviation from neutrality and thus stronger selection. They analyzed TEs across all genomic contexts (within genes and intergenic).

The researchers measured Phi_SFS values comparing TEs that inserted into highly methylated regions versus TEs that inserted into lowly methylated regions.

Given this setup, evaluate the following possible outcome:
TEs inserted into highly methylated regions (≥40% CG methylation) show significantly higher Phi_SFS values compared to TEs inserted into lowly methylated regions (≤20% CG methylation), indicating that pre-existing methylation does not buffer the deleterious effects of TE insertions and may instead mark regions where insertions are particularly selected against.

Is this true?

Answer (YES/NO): NO